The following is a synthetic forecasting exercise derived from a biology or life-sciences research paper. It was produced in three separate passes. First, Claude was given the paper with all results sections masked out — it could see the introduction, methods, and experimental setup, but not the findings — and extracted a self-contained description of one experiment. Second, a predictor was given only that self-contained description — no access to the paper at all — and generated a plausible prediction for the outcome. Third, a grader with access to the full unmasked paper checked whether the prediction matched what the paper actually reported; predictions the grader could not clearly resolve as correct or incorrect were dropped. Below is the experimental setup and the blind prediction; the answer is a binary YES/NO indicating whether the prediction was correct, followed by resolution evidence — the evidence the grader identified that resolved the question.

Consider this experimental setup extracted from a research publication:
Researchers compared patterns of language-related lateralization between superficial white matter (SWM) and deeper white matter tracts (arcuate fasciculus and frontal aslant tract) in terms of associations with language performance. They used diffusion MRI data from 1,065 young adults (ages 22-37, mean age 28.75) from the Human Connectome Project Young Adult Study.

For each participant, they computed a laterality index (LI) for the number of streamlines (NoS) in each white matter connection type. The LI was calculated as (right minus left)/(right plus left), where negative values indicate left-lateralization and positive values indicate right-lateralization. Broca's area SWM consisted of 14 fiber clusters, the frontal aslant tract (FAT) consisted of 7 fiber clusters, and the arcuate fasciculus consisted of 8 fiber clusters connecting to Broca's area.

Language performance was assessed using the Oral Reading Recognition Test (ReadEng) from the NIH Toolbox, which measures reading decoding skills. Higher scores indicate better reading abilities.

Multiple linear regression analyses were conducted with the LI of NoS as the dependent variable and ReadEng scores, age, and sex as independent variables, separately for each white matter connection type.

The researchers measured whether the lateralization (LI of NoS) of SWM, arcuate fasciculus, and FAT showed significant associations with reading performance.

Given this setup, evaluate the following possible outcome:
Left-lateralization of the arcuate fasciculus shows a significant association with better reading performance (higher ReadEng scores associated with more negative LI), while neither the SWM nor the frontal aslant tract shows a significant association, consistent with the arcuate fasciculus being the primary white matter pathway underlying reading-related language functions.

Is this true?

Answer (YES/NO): NO